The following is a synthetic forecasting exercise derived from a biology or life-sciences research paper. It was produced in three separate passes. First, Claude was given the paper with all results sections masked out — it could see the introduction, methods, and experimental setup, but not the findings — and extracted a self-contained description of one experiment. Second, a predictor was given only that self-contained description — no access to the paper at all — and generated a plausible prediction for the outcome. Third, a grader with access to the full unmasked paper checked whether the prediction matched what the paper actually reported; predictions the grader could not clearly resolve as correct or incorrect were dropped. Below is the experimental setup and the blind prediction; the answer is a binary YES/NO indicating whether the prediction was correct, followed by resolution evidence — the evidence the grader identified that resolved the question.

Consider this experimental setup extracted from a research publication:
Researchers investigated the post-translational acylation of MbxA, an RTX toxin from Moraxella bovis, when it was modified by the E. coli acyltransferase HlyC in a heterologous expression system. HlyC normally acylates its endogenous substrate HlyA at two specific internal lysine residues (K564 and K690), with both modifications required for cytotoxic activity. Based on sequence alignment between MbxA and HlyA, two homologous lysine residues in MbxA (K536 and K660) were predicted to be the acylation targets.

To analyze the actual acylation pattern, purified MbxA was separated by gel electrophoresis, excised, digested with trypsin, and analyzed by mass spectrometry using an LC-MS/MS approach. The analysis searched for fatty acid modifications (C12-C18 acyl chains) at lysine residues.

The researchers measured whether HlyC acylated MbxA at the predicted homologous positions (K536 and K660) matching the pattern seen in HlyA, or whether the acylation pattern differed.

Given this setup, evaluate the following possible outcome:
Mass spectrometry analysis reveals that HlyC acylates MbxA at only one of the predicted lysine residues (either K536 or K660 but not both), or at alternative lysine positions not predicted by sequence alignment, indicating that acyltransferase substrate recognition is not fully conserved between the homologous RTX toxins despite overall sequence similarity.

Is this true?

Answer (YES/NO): NO